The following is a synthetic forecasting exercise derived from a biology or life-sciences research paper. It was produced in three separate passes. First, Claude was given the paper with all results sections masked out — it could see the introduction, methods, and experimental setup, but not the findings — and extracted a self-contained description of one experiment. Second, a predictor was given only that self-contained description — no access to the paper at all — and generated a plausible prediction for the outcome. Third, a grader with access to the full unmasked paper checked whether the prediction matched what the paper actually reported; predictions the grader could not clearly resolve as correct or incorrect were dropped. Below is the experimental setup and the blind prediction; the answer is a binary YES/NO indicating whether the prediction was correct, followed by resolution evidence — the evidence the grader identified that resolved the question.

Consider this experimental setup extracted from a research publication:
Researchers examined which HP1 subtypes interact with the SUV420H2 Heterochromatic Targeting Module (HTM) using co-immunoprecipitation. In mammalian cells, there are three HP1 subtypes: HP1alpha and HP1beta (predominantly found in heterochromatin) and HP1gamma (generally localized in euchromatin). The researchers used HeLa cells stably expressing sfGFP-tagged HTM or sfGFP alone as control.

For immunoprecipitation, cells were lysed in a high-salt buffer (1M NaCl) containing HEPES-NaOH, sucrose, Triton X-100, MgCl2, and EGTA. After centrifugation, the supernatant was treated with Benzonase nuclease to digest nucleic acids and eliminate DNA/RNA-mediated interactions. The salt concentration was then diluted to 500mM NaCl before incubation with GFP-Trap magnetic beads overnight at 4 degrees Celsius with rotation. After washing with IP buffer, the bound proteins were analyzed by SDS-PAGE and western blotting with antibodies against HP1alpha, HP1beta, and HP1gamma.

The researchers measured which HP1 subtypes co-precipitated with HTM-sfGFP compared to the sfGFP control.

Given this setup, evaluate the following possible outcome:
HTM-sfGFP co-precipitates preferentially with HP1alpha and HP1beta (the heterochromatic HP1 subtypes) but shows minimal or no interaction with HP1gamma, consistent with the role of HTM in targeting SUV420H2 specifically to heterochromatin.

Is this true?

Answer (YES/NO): NO